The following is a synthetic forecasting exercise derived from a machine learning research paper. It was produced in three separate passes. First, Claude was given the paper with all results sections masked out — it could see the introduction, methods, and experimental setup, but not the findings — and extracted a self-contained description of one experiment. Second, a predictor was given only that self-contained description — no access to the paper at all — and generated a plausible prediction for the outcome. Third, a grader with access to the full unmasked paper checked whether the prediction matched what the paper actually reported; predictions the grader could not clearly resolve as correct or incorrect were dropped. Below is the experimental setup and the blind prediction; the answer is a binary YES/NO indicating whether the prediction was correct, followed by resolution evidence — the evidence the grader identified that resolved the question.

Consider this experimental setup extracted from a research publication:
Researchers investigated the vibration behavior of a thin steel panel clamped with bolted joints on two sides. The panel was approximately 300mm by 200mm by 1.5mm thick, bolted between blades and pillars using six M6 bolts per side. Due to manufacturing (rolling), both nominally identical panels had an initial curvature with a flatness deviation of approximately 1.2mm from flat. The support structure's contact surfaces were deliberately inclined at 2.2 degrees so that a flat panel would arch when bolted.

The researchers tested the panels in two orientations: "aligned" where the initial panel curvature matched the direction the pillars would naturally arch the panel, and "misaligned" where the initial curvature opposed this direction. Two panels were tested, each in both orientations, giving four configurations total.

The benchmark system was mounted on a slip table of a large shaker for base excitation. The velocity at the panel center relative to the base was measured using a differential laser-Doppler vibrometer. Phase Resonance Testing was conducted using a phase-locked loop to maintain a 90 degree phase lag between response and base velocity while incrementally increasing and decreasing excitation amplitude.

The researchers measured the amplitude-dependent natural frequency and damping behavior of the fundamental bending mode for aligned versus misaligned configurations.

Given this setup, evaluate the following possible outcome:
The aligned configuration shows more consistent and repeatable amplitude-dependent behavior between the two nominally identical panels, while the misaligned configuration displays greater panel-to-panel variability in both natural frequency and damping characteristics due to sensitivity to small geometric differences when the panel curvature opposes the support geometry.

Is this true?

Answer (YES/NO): NO